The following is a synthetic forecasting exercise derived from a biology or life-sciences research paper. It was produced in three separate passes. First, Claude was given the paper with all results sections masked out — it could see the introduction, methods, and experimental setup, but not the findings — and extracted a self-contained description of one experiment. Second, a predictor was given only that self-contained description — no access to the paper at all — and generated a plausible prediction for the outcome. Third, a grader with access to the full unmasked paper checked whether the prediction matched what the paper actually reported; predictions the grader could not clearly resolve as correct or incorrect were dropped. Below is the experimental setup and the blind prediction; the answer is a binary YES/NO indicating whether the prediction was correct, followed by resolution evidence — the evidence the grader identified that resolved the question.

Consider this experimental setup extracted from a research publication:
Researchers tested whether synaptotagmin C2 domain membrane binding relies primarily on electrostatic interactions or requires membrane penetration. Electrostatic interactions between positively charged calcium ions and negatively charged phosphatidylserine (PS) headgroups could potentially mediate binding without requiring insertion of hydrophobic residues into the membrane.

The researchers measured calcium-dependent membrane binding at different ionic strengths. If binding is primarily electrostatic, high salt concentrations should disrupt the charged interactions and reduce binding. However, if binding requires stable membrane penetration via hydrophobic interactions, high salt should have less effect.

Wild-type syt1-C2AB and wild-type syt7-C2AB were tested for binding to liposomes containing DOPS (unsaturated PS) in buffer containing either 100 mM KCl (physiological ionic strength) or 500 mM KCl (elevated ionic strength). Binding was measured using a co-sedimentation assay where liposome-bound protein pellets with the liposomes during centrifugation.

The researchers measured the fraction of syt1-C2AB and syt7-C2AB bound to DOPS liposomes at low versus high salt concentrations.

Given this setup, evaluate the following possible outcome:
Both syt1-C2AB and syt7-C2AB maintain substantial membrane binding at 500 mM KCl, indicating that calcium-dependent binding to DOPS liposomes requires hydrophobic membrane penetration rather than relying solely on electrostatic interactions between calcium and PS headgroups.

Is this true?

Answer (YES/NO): NO